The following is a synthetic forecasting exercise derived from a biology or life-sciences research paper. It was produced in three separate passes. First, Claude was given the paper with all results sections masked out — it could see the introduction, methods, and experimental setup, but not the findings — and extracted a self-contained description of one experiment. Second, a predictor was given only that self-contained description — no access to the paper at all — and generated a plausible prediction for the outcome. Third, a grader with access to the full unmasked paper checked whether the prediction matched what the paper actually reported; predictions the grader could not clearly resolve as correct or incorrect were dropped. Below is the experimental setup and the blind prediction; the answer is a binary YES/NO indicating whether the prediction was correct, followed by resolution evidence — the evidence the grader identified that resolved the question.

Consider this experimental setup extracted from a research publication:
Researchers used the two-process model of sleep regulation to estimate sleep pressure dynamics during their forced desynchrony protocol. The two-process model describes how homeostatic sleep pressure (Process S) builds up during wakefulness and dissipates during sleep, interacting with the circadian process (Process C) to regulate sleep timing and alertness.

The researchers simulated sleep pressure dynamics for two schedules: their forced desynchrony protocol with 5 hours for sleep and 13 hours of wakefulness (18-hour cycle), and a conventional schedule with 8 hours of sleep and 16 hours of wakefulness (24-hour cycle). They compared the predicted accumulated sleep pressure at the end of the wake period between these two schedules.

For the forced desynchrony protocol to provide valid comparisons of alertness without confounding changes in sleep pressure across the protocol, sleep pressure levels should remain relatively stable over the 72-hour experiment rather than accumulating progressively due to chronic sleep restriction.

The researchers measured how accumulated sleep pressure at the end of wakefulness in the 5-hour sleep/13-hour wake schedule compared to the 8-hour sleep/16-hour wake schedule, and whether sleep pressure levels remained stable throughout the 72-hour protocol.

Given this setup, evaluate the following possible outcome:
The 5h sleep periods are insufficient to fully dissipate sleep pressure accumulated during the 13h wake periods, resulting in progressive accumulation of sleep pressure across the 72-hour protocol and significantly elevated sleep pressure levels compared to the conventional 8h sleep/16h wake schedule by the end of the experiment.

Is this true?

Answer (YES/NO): NO